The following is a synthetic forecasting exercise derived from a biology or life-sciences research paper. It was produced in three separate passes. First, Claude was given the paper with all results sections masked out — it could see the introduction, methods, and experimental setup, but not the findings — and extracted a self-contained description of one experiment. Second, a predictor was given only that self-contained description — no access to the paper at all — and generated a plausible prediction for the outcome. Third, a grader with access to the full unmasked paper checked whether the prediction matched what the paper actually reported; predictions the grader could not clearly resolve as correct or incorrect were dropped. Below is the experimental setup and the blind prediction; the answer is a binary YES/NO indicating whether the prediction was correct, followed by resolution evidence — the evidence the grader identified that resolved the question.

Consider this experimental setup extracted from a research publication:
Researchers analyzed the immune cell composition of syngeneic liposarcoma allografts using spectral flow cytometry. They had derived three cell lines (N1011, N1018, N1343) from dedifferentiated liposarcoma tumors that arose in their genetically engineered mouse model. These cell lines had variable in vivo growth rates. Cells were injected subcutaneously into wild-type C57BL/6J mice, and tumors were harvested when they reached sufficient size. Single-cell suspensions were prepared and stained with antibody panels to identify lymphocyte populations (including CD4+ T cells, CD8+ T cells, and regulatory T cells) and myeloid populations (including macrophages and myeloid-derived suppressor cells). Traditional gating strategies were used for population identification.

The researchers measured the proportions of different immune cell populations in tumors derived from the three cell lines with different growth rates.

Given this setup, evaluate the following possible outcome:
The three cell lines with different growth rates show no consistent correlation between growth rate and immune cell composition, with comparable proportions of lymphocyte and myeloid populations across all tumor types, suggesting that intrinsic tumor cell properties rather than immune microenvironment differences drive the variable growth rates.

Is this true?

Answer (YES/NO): NO